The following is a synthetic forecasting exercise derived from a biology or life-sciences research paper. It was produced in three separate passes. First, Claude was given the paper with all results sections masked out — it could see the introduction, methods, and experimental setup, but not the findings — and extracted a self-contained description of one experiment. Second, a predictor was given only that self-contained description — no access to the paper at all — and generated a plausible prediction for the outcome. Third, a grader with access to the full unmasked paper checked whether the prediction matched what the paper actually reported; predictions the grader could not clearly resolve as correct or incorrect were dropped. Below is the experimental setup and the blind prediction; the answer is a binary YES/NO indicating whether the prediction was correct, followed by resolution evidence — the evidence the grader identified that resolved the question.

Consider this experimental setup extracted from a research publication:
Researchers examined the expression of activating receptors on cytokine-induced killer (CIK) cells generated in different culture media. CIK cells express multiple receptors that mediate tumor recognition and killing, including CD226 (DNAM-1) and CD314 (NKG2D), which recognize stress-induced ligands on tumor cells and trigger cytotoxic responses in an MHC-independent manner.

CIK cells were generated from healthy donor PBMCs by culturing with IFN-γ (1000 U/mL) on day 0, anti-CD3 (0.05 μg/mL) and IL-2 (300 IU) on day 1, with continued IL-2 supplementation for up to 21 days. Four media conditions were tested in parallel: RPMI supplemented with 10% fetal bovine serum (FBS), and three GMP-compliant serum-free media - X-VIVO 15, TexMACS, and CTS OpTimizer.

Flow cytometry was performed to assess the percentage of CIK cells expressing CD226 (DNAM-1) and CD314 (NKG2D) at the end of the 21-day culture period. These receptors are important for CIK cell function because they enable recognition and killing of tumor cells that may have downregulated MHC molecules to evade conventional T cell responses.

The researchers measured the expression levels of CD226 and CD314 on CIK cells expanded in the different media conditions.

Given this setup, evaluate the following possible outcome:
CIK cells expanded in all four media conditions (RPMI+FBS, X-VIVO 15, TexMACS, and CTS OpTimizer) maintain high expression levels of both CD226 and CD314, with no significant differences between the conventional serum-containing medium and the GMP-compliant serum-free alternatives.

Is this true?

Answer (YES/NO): NO